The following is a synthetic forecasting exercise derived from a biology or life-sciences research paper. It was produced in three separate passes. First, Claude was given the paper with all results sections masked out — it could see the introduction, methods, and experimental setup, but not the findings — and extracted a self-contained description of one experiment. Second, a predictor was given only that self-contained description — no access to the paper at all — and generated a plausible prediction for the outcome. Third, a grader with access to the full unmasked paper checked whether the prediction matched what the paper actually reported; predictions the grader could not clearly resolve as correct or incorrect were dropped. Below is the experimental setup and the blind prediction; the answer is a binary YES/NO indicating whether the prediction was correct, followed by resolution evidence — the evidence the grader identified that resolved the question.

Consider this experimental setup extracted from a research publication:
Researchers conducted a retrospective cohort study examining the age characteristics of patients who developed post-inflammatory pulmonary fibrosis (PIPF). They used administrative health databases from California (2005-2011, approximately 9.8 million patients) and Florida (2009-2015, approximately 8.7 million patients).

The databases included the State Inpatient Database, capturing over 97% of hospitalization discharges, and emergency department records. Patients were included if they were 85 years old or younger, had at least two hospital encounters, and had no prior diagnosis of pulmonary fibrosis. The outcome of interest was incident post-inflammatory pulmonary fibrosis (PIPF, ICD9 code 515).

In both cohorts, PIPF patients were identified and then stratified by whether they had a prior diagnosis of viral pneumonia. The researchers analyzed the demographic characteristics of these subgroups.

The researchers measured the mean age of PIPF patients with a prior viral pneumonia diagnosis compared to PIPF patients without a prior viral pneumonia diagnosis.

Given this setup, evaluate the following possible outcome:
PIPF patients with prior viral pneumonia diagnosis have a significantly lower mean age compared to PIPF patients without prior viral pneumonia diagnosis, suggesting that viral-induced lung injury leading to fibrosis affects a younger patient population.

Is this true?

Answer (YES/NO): YES